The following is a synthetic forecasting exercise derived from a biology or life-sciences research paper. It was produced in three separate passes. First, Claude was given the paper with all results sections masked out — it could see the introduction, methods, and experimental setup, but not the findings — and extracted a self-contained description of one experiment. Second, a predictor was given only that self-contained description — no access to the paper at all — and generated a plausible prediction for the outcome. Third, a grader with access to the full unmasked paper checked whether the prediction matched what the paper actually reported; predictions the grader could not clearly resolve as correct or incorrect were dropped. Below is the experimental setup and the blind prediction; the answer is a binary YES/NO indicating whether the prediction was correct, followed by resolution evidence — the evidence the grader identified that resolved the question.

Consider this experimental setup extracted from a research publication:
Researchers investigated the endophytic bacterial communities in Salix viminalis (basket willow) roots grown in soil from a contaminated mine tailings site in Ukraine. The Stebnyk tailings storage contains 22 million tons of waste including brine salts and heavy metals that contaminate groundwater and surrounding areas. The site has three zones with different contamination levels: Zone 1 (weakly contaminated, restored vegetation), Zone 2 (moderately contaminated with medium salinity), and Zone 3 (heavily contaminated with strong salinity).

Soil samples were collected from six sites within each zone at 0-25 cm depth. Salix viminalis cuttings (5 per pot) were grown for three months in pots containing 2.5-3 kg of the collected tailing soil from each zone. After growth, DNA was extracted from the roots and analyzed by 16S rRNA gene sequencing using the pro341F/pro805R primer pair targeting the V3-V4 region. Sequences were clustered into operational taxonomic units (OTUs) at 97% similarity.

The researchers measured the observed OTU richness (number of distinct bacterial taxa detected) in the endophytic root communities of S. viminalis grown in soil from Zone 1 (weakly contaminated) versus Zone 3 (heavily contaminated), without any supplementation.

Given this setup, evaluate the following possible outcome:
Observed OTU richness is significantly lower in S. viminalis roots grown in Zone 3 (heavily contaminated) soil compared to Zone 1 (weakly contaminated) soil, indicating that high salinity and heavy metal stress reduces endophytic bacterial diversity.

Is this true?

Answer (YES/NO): YES